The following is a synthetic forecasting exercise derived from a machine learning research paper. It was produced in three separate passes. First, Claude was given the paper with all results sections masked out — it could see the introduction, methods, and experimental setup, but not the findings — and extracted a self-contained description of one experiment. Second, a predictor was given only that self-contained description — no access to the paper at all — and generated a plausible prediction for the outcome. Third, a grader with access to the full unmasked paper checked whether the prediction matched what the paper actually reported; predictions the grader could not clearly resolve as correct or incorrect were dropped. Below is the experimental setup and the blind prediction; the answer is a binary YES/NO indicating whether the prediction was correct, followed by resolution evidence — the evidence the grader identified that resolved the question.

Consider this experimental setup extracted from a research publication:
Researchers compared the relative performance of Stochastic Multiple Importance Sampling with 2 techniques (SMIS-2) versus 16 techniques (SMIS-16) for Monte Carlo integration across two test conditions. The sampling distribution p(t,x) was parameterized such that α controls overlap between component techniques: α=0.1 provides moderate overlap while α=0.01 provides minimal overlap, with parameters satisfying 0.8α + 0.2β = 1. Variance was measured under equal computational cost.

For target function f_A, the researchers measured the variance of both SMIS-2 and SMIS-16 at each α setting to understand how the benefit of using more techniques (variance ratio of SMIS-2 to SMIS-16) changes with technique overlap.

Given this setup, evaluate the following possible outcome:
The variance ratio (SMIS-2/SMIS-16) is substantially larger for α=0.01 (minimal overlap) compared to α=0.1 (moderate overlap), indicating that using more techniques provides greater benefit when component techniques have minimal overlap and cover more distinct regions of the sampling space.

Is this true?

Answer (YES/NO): NO